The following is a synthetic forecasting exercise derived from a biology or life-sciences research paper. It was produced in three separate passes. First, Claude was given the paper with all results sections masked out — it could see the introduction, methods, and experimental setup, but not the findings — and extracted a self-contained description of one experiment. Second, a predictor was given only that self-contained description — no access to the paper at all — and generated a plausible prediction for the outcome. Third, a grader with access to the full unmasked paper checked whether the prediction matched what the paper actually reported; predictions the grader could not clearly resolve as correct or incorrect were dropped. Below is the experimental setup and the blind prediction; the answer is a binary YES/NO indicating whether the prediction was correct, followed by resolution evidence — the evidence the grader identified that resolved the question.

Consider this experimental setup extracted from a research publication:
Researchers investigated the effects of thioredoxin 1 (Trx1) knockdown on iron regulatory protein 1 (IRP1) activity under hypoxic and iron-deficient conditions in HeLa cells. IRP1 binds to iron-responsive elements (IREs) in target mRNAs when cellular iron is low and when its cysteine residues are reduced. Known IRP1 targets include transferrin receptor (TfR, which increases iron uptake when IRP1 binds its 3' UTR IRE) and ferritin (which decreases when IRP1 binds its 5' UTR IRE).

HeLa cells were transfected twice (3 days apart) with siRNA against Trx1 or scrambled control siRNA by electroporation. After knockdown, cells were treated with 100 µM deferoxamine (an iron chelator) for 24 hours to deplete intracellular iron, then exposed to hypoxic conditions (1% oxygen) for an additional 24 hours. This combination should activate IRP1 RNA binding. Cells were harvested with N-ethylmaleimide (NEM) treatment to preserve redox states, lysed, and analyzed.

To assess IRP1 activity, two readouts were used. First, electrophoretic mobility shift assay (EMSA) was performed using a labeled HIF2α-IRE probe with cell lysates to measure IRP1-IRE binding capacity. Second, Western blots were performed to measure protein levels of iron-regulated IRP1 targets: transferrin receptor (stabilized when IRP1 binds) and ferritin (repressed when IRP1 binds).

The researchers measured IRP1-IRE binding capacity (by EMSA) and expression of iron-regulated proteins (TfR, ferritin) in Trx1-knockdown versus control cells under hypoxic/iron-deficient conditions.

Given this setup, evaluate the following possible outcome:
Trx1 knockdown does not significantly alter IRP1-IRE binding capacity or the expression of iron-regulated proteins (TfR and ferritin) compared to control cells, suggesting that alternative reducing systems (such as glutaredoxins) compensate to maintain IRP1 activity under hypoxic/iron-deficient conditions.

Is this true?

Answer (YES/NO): NO